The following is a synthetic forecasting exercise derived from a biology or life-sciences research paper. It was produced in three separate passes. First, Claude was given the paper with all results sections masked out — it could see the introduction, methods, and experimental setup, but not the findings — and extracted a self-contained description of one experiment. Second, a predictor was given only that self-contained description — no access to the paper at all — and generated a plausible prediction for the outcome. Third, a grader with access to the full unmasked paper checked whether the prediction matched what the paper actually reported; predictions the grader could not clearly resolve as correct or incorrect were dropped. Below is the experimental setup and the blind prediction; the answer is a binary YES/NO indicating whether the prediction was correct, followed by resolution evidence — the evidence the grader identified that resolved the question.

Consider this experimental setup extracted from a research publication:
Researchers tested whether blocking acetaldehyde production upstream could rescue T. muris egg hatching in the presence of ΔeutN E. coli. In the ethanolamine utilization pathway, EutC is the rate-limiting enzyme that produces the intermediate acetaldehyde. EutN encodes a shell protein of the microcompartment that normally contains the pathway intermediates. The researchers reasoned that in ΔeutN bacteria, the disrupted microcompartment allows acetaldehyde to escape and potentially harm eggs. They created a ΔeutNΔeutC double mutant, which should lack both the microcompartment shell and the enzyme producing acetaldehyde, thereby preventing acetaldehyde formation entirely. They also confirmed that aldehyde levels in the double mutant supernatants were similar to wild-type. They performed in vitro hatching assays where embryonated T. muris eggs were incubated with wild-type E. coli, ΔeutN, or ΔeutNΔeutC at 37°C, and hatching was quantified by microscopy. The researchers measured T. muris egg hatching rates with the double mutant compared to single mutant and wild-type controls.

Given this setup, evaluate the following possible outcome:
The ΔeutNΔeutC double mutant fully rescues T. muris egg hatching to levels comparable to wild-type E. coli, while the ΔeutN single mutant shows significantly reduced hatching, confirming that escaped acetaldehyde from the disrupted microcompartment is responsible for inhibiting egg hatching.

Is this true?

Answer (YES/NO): YES